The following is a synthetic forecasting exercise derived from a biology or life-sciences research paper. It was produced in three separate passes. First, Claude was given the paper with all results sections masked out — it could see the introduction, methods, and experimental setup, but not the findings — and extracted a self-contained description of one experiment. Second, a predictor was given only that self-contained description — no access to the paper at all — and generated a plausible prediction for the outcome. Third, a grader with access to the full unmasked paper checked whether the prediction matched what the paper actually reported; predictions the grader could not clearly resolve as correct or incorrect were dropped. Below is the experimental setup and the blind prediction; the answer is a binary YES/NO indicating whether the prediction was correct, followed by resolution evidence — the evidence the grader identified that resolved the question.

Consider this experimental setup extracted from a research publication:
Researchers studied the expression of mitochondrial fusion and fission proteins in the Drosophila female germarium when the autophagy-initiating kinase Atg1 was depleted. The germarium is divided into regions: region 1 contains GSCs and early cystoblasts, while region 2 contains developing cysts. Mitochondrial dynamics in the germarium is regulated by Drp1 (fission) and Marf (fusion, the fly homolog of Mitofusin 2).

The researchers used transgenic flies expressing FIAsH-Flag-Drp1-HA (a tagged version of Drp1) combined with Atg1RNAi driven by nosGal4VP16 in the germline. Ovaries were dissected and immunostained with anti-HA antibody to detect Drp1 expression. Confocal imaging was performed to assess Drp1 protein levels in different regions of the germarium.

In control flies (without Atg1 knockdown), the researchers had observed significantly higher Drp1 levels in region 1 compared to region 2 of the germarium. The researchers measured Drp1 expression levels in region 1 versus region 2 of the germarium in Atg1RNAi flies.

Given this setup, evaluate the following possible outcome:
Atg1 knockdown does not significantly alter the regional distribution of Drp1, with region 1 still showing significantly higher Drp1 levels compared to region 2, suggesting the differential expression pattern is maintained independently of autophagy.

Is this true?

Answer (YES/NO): NO